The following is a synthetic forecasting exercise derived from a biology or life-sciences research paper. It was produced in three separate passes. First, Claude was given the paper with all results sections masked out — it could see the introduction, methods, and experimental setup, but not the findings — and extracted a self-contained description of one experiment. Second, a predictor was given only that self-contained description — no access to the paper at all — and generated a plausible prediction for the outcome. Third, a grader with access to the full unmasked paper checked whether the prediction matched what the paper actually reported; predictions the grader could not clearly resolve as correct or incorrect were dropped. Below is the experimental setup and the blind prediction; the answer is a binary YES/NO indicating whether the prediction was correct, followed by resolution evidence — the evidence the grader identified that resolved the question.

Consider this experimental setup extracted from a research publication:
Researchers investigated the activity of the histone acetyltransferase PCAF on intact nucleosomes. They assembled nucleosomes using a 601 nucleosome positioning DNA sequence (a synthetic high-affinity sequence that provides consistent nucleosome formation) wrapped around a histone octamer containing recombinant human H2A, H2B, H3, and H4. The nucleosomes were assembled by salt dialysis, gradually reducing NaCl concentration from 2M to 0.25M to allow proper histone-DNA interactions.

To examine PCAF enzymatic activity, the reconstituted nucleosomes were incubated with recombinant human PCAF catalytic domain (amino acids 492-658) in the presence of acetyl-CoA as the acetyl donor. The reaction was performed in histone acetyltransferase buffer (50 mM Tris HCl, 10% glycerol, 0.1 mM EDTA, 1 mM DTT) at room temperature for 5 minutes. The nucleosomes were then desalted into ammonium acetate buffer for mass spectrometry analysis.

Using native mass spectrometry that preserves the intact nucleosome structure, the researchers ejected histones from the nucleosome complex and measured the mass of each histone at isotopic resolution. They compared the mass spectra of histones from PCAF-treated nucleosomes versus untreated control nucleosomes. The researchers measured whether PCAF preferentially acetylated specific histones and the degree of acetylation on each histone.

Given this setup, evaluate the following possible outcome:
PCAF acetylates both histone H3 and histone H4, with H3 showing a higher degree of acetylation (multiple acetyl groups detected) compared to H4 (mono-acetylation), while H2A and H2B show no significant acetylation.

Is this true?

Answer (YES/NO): NO